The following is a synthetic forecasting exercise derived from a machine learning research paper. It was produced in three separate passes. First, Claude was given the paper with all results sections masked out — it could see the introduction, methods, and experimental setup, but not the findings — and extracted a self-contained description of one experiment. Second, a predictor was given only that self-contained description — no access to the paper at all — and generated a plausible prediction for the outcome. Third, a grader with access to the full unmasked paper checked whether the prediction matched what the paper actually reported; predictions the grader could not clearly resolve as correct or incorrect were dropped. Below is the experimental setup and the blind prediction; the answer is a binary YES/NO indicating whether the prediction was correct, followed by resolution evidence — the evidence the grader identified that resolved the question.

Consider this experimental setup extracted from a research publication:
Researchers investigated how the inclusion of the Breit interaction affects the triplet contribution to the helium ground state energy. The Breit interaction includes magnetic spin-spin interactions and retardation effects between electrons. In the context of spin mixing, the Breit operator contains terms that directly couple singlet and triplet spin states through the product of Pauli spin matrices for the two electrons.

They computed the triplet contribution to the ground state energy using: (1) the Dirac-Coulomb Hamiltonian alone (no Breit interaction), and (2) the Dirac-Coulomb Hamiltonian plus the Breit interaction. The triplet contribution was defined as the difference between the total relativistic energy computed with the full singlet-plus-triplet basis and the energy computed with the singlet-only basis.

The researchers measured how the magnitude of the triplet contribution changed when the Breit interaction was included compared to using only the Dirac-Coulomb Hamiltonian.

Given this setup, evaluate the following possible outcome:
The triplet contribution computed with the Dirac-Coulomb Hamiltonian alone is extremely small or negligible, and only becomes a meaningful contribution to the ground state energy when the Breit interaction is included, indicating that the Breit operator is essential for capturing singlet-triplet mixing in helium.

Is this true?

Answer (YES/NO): NO